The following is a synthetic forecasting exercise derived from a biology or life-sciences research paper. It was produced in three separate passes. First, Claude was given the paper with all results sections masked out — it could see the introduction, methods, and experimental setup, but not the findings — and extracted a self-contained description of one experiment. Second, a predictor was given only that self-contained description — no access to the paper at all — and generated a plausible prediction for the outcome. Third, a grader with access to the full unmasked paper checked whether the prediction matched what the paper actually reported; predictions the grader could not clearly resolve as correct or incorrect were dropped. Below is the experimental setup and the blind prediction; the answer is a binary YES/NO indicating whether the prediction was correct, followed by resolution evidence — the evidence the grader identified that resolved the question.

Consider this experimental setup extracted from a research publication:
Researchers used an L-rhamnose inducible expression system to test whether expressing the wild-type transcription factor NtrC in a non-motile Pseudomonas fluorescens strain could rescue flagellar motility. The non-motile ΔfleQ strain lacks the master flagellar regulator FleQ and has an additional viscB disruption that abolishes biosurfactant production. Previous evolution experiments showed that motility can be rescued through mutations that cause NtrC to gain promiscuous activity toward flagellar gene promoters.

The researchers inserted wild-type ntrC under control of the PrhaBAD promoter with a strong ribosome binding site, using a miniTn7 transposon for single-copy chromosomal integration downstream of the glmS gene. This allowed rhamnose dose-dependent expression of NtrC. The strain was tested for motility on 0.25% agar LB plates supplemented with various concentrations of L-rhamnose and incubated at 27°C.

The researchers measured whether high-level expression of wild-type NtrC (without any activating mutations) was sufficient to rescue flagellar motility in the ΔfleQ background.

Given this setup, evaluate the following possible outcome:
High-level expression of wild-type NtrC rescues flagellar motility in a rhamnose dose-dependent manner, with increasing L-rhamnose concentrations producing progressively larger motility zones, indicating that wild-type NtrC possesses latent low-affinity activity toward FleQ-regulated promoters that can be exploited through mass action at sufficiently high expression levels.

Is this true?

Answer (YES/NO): NO